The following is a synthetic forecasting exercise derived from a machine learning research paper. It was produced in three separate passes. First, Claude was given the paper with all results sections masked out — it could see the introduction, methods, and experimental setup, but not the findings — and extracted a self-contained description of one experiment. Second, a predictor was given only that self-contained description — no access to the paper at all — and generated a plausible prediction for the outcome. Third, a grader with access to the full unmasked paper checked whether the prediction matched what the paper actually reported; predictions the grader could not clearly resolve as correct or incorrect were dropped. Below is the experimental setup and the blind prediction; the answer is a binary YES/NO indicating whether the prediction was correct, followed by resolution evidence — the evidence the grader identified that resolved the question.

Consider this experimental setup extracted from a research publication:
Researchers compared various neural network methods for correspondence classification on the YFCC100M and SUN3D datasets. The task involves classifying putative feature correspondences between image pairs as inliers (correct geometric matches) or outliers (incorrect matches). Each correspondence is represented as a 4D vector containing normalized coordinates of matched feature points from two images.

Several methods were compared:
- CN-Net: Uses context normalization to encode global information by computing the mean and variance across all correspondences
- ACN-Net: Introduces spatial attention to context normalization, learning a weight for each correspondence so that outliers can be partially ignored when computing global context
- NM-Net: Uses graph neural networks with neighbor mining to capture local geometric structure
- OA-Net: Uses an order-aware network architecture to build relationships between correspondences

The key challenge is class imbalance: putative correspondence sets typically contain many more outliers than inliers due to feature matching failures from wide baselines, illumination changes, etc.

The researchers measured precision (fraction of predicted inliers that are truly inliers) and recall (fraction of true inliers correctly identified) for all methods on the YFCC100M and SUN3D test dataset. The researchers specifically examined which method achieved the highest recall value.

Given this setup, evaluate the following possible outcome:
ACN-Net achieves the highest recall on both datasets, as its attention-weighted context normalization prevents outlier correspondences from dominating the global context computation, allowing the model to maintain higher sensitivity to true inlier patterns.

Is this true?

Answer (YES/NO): YES